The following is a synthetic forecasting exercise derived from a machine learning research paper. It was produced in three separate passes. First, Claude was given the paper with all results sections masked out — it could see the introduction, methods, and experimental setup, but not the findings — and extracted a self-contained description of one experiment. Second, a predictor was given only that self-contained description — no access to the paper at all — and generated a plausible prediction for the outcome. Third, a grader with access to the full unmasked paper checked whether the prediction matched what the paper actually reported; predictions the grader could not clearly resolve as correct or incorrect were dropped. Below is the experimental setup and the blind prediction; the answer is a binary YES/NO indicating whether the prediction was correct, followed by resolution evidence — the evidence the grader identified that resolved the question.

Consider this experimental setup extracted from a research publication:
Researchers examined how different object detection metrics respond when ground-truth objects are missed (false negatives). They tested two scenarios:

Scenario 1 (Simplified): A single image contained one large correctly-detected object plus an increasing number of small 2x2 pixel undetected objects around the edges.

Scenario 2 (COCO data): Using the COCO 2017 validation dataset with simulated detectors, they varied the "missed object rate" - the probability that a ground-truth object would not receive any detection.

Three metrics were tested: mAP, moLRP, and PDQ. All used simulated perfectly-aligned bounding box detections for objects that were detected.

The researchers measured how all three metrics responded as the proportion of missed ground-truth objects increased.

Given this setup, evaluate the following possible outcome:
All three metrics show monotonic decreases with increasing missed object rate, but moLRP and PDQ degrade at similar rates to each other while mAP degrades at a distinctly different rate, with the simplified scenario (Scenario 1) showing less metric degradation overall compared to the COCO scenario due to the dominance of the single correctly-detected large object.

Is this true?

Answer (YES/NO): NO